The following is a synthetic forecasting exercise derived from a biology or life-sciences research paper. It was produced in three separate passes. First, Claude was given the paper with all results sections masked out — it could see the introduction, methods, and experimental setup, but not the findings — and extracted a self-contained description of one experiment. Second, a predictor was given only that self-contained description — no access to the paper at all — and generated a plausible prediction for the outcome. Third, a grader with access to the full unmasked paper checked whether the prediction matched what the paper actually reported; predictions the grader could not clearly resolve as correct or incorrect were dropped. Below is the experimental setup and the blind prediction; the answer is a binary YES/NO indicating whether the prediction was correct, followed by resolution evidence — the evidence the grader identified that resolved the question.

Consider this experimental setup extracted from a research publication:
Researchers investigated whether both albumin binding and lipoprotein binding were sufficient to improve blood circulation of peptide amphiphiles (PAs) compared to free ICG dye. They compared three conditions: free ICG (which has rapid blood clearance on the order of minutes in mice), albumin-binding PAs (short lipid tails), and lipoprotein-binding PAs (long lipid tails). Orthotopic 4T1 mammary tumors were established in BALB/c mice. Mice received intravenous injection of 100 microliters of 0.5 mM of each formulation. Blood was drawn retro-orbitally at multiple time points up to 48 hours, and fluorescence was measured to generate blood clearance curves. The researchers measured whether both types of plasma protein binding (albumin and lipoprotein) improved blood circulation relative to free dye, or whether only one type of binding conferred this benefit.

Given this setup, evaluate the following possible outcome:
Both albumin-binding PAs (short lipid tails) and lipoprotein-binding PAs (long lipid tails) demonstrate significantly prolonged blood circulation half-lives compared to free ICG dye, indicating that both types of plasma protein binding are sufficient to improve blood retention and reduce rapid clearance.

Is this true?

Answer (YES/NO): YES